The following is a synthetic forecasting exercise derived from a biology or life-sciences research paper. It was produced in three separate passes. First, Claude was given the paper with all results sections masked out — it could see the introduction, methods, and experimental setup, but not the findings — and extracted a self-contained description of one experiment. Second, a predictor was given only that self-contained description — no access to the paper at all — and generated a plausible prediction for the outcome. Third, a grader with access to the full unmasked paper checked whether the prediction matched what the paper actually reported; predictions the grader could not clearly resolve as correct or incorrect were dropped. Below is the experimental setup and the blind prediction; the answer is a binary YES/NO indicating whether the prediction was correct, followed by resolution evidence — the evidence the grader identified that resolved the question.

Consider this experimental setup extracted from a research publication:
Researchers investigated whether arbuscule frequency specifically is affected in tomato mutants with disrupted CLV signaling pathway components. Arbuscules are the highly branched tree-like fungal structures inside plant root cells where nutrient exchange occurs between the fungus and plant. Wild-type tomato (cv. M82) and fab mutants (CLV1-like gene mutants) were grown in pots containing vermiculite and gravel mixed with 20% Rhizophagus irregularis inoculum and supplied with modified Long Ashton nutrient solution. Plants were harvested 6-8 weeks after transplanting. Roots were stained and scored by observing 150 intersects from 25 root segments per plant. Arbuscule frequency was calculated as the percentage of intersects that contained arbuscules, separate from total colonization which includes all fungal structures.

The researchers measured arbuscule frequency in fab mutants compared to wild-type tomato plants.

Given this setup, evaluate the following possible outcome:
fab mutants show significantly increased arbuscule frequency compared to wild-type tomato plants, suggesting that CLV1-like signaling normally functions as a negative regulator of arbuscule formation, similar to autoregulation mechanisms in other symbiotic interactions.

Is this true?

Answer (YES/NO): YES